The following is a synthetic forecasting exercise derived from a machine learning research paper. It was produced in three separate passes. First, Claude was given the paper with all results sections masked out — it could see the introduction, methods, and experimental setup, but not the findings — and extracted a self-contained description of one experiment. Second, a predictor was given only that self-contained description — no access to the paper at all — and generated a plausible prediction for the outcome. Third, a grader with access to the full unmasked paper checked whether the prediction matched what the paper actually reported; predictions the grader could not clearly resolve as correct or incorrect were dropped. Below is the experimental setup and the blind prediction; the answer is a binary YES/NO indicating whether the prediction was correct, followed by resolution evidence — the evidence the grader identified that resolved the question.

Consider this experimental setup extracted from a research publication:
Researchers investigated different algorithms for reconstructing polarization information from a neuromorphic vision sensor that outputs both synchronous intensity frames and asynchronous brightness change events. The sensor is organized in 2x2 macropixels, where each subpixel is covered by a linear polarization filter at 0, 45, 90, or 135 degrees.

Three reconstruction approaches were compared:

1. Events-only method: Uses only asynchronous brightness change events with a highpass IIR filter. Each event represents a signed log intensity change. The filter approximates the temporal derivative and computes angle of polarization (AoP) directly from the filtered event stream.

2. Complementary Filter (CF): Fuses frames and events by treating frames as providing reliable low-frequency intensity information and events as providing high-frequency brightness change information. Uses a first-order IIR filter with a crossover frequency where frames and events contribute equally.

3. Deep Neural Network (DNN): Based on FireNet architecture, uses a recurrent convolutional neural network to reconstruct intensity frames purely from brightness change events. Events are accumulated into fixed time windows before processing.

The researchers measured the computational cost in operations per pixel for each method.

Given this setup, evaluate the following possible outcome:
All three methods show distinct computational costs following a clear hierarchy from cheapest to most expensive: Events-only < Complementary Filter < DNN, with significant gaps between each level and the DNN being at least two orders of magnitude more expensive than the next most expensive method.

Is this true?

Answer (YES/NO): NO